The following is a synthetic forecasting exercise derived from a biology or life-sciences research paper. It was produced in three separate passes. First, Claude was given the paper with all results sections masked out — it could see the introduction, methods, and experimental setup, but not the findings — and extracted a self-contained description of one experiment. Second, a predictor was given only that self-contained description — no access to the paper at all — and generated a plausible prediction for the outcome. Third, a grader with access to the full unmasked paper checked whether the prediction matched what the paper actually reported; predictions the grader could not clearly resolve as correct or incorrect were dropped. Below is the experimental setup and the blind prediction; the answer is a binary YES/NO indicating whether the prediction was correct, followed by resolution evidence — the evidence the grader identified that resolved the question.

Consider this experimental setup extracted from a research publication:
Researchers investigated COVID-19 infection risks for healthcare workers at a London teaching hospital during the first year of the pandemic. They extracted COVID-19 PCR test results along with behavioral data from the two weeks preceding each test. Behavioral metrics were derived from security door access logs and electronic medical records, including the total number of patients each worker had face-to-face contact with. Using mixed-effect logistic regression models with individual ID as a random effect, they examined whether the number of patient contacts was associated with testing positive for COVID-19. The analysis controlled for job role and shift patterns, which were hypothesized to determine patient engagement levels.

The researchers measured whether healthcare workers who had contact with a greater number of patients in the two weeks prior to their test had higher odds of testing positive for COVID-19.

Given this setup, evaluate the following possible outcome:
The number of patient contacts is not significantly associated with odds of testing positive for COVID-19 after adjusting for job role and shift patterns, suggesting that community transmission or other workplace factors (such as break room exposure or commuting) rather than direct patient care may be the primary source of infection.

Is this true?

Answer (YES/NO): NO